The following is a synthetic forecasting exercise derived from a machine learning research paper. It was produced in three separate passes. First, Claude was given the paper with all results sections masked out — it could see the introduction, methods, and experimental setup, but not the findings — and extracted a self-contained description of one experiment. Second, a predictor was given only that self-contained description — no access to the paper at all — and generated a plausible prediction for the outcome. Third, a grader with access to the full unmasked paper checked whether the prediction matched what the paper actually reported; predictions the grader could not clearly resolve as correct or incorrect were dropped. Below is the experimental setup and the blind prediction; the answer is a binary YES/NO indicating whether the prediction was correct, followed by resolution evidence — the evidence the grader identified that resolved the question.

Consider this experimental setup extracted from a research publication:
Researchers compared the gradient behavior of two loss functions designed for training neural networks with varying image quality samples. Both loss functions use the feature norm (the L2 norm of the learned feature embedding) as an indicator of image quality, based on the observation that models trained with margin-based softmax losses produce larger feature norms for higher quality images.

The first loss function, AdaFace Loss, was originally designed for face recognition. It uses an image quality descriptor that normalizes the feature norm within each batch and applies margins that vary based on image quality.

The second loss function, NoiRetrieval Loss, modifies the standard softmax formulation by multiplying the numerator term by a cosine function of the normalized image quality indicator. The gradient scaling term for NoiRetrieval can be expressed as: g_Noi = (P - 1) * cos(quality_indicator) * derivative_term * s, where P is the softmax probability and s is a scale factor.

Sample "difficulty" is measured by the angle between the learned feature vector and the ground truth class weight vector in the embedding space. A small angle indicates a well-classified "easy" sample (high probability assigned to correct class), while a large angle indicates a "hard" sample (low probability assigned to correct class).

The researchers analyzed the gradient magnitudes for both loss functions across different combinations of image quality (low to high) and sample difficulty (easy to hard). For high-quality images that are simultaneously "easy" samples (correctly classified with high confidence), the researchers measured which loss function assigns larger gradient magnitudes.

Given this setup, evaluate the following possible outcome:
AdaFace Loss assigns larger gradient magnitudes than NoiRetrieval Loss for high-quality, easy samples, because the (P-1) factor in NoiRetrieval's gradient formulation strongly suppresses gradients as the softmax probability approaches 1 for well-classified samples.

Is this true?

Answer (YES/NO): NO